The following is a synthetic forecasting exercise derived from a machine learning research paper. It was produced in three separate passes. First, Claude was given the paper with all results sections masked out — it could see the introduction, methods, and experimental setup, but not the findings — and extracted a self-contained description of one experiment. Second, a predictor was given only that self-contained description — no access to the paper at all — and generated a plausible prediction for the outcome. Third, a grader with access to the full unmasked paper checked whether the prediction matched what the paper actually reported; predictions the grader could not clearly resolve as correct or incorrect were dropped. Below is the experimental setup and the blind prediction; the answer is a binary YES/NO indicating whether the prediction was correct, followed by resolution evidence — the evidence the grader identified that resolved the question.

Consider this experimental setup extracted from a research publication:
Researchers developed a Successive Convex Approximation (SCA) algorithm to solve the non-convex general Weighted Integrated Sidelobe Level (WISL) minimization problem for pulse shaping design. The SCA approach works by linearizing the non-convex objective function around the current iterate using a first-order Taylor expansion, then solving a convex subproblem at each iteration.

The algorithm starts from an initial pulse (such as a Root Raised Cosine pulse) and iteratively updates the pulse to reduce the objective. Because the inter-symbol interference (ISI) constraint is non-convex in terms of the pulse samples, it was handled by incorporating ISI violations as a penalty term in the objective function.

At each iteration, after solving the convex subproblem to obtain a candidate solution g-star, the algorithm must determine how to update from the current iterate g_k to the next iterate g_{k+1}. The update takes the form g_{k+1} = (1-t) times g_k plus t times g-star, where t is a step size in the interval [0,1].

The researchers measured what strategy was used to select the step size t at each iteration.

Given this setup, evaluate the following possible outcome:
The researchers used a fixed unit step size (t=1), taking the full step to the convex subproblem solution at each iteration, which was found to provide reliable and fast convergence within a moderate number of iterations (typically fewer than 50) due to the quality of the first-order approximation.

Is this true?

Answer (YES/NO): NO